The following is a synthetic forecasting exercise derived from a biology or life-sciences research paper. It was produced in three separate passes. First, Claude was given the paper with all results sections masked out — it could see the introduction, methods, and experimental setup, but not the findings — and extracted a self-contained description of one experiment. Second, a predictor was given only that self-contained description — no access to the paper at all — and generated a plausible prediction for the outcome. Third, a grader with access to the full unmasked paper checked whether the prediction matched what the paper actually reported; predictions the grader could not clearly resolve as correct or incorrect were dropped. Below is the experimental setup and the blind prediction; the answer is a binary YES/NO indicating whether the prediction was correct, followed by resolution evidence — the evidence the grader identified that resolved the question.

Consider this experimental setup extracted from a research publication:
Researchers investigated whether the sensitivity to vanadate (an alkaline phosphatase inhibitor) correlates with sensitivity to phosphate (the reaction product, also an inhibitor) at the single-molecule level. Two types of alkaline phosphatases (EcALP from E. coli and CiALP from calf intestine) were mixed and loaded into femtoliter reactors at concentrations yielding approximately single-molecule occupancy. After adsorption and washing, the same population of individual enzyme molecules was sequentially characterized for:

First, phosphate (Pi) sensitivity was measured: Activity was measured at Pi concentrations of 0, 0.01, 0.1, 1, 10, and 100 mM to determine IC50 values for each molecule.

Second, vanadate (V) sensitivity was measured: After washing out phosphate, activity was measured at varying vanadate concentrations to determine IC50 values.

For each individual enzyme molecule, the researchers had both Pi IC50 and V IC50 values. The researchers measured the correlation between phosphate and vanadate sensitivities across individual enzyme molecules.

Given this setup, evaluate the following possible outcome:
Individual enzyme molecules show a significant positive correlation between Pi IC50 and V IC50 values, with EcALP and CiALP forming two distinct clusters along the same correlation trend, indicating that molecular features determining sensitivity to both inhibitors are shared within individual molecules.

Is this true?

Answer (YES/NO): NO